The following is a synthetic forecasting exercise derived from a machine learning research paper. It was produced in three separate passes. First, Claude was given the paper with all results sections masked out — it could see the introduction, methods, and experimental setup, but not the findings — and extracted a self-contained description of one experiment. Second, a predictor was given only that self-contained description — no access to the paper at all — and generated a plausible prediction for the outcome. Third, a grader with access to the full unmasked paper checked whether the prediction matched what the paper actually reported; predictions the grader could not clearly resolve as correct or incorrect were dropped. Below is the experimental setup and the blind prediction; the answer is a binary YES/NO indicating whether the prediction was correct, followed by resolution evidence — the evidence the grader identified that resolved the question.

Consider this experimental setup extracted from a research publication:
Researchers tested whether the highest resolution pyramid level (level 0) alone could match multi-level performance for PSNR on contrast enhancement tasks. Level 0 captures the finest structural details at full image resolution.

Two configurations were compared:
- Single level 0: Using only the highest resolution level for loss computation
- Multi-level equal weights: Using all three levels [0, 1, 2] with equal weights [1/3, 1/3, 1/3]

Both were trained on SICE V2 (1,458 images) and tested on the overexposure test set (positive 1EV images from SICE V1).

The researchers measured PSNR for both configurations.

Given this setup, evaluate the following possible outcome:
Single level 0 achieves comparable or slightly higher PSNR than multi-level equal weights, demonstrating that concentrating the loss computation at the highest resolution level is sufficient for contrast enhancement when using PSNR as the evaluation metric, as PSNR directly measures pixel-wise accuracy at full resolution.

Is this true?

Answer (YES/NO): NO